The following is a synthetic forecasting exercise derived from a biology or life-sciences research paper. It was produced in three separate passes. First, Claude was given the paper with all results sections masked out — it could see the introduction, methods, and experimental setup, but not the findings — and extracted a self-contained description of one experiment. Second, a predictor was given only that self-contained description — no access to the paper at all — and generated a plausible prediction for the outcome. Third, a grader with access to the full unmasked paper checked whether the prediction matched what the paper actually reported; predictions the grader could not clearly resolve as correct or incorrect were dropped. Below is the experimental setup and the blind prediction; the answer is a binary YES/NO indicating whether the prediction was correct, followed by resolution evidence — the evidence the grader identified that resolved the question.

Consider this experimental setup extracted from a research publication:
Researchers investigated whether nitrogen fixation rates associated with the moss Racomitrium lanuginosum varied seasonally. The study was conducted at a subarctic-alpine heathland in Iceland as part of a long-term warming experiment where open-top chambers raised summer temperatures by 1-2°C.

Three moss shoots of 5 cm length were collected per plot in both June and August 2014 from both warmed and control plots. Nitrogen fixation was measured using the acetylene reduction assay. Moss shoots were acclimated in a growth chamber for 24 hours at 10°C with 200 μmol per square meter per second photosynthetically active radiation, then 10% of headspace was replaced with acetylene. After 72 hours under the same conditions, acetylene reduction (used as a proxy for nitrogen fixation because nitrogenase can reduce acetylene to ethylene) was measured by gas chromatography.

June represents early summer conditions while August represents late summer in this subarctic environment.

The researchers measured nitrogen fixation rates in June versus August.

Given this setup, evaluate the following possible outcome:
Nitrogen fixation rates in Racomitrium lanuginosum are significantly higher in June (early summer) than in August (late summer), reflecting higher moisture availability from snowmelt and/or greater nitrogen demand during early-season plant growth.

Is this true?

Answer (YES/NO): YES